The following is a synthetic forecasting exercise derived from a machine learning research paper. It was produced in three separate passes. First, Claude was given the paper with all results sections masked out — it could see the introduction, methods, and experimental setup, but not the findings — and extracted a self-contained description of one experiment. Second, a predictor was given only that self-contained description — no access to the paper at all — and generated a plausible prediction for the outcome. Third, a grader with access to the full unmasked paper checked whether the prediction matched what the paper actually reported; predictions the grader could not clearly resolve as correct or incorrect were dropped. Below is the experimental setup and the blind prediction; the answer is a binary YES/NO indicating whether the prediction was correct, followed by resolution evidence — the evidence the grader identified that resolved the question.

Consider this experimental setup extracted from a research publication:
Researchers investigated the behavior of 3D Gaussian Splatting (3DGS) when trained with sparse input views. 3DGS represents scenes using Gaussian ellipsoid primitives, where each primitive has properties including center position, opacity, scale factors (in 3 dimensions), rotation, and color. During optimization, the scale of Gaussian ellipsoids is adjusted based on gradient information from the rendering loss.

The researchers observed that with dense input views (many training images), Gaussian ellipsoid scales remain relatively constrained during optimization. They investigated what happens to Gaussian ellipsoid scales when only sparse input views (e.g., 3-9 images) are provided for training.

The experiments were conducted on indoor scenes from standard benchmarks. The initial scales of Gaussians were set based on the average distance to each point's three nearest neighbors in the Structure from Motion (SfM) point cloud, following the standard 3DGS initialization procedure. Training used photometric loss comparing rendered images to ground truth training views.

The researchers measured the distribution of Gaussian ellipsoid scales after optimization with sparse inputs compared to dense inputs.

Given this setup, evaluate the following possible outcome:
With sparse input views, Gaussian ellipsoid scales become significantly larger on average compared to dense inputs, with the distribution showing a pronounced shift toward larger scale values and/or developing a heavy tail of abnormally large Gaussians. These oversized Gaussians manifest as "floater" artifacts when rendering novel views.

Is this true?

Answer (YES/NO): NO